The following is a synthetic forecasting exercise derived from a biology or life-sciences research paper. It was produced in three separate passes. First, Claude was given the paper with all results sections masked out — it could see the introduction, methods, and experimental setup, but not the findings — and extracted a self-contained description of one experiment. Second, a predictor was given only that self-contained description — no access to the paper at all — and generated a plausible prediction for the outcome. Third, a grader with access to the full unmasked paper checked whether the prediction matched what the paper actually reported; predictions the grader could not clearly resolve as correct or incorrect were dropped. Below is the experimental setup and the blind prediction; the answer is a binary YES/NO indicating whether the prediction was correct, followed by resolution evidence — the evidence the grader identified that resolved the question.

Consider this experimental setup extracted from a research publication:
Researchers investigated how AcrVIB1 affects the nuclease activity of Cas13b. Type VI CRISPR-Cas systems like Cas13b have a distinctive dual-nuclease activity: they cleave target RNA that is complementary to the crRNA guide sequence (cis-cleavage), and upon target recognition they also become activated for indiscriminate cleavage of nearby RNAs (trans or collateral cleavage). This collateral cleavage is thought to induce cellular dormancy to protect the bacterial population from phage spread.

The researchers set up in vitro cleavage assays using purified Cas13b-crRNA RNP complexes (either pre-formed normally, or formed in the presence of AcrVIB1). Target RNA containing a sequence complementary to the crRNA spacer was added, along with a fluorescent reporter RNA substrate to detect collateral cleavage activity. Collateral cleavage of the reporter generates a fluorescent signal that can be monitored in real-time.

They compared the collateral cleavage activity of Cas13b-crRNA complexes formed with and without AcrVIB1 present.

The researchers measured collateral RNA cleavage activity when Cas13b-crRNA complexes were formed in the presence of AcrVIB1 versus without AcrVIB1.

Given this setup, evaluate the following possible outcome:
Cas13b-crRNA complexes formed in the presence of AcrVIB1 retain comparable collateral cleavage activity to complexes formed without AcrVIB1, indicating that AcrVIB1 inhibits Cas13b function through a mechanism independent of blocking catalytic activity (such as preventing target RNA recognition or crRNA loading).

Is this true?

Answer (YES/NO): NO